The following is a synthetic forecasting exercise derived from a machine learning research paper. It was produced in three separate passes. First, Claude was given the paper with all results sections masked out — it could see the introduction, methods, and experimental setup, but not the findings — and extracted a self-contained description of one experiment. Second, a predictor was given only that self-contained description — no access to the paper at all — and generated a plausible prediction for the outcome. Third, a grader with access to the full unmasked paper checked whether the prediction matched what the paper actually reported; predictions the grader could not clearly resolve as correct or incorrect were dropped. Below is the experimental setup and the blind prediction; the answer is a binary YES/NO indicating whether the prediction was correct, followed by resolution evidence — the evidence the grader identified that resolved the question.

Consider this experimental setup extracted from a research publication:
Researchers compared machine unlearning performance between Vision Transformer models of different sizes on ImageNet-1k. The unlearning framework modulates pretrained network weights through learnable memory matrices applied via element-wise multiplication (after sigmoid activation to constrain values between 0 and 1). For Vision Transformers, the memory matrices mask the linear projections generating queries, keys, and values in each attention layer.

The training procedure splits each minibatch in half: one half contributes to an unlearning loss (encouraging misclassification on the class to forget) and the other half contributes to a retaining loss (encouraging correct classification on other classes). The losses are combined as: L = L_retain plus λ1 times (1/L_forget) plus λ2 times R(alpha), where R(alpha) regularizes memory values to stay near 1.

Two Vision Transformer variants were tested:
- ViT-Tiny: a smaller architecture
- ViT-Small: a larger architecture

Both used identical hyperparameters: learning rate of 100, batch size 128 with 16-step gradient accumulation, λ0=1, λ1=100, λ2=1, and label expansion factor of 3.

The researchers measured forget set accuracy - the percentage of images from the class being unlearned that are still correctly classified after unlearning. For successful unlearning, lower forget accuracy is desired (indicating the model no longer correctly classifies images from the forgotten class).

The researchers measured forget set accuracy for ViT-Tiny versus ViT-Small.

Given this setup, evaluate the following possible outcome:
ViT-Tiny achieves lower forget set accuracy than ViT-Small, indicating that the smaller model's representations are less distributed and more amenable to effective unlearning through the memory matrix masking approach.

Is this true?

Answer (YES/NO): YES